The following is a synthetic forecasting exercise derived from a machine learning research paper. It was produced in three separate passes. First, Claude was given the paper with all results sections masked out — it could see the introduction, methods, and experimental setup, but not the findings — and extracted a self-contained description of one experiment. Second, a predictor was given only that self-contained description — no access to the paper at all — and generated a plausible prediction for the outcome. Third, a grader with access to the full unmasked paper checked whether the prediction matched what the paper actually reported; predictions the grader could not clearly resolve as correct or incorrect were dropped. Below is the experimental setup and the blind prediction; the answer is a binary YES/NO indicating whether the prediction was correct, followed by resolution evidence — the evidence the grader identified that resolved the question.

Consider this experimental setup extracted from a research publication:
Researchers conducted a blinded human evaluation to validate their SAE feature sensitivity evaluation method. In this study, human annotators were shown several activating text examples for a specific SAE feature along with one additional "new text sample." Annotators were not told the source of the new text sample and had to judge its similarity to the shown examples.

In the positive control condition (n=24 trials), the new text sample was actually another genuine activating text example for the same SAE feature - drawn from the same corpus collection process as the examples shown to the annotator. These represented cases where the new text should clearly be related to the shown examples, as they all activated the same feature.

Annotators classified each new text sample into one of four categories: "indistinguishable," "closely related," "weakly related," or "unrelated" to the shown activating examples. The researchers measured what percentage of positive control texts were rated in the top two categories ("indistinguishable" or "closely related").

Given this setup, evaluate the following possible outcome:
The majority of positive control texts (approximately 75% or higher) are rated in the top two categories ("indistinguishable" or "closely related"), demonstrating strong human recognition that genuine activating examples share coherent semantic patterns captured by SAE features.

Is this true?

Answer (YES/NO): YES